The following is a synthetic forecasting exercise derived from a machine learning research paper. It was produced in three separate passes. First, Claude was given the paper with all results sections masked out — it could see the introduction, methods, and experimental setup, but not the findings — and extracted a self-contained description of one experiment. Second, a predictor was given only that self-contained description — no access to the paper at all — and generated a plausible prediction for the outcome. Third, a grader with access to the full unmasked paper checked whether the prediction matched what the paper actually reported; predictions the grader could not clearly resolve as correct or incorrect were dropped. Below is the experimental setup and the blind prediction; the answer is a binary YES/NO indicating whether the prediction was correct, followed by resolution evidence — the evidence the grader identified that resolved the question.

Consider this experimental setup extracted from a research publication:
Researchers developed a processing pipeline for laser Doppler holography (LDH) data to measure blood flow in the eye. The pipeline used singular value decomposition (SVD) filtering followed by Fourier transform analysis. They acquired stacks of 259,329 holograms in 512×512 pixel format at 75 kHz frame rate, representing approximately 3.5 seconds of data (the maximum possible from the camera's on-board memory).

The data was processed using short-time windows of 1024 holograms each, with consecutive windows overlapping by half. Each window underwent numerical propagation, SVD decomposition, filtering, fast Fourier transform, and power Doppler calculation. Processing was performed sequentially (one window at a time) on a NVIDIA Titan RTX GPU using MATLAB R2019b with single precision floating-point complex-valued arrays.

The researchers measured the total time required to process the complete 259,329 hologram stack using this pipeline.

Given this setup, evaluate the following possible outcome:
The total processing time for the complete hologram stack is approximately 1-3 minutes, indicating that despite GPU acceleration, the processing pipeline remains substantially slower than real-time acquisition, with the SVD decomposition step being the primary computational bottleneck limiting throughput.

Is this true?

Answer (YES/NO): NO